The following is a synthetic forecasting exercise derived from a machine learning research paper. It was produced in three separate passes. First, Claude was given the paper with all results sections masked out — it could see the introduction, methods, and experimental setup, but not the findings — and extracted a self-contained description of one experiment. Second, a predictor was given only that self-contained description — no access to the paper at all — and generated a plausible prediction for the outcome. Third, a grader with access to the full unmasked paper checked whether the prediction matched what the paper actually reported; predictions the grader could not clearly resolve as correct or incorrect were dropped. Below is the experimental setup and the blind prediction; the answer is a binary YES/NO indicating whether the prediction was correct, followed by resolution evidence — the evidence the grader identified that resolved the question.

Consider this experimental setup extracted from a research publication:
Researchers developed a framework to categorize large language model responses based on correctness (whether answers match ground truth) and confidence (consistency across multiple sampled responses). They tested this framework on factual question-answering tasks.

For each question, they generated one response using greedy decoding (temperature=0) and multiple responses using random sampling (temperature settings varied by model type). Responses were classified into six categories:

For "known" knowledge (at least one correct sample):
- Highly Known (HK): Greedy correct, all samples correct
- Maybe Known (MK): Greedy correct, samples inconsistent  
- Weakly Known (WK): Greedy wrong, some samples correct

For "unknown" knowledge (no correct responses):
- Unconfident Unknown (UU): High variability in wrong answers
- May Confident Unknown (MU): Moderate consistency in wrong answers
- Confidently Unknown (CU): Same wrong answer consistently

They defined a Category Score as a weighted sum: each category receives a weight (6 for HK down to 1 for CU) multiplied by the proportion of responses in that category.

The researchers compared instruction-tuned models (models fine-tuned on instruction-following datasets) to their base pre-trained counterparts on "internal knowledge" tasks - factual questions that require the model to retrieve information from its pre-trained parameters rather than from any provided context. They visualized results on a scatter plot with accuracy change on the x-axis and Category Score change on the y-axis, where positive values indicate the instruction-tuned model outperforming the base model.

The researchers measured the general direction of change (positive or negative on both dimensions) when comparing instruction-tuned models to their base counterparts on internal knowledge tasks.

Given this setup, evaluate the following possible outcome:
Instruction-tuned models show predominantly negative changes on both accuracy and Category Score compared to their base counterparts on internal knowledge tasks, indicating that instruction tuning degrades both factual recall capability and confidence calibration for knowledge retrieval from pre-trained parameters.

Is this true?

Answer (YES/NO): YES